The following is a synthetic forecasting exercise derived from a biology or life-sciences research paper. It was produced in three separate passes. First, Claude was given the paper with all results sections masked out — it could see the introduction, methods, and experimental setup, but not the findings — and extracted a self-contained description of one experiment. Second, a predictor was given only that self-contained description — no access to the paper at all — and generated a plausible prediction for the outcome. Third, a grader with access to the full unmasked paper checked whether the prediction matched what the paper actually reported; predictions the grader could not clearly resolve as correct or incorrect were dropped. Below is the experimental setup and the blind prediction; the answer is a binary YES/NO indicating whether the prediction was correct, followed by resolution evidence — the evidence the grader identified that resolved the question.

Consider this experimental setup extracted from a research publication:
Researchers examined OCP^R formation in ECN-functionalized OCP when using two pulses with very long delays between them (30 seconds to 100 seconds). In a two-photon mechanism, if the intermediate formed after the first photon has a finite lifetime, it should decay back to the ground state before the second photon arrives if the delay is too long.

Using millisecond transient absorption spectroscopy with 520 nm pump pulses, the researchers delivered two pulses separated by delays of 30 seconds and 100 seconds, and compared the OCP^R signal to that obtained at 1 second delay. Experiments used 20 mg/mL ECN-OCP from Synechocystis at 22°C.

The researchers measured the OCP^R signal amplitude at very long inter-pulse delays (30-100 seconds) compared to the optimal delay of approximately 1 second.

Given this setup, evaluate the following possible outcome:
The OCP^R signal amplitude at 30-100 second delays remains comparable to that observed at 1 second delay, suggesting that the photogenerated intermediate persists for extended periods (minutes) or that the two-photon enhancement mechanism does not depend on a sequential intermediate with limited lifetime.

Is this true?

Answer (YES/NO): NO